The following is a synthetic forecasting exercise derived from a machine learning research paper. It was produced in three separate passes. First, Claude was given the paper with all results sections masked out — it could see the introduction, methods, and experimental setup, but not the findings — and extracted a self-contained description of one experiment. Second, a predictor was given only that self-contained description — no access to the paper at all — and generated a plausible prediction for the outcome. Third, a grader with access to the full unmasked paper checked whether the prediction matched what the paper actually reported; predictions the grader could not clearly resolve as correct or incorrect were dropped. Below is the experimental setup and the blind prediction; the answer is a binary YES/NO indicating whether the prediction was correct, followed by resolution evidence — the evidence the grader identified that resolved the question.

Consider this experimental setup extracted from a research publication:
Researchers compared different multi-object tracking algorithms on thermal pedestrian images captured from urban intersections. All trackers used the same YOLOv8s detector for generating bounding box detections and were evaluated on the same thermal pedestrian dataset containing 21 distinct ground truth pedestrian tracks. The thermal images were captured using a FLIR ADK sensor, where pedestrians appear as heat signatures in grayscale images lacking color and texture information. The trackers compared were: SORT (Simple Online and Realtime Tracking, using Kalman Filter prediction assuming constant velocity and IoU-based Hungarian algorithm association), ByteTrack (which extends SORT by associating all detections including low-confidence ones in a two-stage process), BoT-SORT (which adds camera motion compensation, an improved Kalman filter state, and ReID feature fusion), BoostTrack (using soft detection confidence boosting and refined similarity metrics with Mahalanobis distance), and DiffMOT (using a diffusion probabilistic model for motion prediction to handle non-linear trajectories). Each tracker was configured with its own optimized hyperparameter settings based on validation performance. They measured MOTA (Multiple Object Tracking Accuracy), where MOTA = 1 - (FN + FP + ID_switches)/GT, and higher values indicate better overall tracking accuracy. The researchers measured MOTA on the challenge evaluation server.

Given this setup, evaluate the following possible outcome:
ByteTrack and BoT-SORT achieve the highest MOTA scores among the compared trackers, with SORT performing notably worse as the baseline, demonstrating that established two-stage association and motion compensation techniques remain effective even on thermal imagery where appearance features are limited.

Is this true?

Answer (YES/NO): NO